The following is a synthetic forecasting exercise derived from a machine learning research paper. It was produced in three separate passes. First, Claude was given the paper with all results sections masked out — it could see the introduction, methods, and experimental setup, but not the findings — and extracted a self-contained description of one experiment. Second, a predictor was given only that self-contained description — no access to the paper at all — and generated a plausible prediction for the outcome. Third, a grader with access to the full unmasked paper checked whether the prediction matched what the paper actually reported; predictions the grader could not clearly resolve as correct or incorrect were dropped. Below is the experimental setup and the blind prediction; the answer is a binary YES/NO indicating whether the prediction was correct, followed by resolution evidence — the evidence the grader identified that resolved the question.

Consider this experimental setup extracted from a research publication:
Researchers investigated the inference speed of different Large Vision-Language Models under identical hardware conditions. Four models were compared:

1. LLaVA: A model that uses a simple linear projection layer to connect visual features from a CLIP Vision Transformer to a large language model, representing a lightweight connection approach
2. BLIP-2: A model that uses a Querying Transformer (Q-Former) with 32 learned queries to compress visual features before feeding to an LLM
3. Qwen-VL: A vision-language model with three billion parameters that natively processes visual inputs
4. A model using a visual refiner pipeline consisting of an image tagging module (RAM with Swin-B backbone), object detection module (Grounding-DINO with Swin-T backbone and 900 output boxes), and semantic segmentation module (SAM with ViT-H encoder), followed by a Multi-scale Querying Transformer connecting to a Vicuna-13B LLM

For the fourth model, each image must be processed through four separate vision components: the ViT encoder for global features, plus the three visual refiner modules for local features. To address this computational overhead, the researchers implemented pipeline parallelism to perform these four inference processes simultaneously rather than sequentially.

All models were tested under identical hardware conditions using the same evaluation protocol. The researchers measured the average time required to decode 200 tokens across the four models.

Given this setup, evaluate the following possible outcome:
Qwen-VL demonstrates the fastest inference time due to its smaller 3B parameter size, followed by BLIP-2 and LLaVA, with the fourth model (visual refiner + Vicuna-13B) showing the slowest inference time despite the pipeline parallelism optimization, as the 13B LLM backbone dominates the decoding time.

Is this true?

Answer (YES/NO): NO